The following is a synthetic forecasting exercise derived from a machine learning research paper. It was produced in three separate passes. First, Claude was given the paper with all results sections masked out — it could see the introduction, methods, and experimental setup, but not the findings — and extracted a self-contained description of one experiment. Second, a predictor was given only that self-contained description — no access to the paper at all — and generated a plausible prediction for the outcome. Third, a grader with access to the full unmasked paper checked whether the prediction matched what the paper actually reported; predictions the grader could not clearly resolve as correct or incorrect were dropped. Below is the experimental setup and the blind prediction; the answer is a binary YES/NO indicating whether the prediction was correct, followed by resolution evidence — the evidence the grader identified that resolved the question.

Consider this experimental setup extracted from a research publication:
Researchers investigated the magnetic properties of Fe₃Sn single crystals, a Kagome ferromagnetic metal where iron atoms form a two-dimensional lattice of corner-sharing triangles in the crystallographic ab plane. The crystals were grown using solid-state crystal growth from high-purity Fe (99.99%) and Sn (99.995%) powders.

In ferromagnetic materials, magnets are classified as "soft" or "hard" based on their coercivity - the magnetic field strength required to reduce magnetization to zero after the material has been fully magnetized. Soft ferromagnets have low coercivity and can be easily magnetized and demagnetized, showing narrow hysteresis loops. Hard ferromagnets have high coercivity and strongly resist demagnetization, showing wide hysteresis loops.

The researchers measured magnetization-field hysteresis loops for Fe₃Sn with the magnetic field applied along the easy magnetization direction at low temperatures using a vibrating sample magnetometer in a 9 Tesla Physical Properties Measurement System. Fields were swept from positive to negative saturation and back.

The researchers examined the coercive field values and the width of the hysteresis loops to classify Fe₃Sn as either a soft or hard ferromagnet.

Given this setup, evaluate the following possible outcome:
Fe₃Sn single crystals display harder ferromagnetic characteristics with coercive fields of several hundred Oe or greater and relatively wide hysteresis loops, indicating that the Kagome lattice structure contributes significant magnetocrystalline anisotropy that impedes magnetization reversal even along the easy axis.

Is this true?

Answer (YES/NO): NO